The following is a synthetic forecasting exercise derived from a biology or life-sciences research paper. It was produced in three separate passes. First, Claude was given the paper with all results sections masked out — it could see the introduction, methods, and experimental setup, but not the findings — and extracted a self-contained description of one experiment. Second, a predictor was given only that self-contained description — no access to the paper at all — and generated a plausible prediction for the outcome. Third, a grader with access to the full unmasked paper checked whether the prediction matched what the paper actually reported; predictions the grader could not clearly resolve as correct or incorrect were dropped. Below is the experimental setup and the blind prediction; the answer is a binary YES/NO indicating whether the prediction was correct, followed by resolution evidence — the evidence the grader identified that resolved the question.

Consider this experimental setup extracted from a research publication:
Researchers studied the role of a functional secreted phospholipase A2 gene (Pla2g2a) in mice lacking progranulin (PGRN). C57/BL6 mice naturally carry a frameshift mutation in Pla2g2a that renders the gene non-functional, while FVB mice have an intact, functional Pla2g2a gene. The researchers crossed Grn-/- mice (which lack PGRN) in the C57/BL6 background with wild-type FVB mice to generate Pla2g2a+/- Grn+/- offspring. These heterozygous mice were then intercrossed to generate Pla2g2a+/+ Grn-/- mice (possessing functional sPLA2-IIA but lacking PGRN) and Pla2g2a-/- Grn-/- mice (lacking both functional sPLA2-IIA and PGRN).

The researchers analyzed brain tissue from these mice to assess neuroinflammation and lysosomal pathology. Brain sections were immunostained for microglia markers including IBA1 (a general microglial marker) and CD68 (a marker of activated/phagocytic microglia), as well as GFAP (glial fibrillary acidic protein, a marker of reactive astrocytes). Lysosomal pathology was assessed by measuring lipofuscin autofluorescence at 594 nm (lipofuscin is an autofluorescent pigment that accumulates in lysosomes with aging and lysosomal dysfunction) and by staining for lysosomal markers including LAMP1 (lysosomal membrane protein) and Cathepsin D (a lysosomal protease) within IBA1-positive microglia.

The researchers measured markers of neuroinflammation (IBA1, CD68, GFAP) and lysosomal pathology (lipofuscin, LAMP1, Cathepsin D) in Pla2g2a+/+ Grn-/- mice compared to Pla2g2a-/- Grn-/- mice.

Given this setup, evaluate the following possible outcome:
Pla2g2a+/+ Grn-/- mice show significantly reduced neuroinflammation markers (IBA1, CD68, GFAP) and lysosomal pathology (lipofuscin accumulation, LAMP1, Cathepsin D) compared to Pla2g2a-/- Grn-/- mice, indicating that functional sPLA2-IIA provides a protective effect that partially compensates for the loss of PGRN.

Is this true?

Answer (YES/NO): NO